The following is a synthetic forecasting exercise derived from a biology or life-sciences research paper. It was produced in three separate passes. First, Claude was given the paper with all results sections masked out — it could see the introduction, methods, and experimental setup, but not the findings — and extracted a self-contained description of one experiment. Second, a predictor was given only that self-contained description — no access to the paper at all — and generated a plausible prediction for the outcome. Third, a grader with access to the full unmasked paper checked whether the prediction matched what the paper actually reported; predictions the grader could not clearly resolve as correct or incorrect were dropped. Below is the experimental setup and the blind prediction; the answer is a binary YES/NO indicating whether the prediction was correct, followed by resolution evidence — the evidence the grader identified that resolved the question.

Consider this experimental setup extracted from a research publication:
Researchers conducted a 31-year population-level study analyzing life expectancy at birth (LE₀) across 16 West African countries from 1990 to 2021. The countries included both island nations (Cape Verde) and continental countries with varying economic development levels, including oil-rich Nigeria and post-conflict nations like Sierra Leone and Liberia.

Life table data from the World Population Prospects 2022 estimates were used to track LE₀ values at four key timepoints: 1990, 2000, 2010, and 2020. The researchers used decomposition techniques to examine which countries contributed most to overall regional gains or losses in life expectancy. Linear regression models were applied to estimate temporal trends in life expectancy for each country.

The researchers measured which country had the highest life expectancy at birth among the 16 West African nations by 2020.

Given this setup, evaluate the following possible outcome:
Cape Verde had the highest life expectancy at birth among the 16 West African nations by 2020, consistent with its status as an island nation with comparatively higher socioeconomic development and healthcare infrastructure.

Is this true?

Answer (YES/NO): YES